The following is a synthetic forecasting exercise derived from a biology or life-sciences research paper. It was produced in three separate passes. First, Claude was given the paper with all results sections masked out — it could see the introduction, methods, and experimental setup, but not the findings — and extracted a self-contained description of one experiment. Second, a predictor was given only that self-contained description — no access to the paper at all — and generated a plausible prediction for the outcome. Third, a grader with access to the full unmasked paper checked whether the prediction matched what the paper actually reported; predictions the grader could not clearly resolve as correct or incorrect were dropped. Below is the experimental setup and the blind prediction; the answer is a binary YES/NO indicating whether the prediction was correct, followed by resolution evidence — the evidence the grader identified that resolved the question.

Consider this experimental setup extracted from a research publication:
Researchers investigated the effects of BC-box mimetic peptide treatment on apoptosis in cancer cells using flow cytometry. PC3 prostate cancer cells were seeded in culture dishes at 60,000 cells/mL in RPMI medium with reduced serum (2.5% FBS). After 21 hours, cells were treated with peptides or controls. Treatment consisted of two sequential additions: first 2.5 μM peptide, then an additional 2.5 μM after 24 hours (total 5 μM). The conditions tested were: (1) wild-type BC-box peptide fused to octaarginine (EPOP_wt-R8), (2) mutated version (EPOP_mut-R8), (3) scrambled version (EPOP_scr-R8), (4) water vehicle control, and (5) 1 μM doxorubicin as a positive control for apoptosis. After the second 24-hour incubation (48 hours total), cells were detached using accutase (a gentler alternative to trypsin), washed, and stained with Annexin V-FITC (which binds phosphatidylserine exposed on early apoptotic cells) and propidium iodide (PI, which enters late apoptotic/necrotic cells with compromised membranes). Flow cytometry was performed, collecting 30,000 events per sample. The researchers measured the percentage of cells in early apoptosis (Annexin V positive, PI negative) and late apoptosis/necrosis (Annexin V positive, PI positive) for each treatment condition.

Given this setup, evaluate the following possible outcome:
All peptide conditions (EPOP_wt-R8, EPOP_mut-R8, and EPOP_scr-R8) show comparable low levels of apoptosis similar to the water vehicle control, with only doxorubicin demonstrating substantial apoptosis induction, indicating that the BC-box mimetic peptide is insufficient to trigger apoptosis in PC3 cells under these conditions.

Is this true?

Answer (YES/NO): NO